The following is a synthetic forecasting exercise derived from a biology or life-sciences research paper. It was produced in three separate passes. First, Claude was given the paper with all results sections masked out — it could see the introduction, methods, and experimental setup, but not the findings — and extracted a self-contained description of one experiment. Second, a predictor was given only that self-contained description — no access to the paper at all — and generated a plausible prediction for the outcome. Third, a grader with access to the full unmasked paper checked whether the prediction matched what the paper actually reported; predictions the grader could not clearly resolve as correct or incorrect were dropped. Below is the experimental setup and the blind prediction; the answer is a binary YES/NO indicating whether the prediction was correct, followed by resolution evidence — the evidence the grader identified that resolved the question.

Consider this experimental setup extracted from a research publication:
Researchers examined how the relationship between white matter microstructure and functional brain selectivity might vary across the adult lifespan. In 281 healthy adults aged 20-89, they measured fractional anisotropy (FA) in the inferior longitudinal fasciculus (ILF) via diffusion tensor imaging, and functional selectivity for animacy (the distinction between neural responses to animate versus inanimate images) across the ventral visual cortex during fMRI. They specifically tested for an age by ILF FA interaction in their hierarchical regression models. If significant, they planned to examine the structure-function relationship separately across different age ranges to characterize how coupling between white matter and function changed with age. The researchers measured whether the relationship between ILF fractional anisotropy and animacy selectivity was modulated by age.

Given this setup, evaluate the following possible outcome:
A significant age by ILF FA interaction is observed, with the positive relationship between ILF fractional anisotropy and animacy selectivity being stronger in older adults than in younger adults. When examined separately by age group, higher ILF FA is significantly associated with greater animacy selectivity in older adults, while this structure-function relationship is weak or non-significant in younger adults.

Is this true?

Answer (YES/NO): NO